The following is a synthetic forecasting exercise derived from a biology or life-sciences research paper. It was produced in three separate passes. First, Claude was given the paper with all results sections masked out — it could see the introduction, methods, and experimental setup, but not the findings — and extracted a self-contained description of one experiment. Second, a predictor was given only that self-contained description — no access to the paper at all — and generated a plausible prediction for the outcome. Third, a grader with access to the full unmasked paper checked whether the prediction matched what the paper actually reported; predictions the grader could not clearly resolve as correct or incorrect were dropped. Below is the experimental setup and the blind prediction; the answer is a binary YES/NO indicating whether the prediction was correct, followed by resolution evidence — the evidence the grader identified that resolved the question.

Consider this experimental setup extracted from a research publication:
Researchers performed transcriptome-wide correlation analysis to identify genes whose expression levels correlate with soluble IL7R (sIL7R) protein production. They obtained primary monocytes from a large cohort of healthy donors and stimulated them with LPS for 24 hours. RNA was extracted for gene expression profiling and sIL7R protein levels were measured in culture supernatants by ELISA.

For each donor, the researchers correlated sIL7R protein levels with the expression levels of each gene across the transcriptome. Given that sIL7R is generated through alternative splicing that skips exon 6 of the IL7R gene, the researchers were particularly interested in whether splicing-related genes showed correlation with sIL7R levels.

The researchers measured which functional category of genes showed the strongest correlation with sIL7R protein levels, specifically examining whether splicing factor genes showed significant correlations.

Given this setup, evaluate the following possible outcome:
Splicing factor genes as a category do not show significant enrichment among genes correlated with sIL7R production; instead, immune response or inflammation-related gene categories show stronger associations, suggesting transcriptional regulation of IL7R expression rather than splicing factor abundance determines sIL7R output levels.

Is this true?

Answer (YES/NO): NO